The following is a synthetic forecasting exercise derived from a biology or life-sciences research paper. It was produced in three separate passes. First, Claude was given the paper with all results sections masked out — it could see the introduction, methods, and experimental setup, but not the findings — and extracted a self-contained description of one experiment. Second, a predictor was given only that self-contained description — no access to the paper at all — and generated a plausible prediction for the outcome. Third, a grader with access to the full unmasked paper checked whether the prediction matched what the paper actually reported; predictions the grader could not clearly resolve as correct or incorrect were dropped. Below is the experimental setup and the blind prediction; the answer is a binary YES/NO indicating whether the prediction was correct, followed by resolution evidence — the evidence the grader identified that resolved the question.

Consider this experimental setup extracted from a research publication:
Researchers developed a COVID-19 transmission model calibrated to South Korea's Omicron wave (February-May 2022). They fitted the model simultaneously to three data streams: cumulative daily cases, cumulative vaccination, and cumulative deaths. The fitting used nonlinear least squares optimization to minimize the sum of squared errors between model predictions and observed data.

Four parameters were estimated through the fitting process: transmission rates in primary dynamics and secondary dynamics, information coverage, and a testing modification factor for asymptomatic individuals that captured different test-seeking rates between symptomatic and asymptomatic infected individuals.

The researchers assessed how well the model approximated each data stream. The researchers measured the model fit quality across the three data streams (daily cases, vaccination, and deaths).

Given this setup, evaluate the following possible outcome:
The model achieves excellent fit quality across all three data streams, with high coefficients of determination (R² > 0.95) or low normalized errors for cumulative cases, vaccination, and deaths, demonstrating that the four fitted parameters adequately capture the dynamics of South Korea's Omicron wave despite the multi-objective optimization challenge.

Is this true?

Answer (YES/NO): NO